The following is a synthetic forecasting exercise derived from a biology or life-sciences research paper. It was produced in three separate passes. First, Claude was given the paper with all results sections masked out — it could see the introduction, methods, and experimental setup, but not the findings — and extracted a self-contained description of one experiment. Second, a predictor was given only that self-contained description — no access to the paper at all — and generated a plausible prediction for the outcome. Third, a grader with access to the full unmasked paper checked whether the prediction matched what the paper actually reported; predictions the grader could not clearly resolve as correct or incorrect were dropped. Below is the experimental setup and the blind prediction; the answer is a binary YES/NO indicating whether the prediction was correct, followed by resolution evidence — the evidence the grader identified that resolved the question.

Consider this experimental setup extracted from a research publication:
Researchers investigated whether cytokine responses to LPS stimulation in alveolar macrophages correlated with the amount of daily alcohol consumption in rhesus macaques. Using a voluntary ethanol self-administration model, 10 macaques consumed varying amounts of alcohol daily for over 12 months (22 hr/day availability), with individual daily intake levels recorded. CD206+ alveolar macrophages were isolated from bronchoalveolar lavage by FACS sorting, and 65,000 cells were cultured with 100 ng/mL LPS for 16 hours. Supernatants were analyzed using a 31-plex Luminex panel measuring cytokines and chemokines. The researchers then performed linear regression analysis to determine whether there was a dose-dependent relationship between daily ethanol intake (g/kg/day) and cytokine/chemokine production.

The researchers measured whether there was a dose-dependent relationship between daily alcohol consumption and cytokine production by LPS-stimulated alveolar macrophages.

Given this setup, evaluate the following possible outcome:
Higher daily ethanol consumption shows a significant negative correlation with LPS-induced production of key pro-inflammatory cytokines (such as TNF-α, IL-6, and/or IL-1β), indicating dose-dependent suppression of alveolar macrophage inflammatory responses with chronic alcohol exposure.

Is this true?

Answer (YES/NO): NO